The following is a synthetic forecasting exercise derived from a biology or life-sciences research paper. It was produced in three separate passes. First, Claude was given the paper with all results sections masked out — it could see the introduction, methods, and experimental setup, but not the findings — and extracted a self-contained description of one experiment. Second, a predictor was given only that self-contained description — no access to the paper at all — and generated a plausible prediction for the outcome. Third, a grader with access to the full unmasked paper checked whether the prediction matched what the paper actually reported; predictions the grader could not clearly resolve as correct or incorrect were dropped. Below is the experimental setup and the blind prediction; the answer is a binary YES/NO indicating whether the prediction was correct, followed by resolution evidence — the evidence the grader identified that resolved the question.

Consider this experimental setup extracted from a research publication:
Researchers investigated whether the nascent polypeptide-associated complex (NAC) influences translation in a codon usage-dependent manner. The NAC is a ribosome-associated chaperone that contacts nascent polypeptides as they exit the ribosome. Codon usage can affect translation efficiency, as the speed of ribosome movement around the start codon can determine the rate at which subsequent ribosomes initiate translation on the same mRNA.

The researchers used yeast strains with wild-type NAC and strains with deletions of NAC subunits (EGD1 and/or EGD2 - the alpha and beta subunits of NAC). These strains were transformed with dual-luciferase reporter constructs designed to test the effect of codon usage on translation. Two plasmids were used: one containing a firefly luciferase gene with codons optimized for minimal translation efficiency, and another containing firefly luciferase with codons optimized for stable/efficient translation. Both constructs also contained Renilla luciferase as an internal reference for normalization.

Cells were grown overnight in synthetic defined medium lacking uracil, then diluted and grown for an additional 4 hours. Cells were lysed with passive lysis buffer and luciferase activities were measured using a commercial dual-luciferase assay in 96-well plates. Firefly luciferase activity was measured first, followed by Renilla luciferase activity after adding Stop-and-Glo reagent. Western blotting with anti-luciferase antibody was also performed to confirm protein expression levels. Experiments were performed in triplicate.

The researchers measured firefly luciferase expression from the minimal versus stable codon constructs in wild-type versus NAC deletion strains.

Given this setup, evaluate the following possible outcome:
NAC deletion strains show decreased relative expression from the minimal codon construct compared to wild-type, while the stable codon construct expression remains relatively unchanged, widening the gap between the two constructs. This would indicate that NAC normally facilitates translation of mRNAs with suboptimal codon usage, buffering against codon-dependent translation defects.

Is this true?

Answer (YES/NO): YES